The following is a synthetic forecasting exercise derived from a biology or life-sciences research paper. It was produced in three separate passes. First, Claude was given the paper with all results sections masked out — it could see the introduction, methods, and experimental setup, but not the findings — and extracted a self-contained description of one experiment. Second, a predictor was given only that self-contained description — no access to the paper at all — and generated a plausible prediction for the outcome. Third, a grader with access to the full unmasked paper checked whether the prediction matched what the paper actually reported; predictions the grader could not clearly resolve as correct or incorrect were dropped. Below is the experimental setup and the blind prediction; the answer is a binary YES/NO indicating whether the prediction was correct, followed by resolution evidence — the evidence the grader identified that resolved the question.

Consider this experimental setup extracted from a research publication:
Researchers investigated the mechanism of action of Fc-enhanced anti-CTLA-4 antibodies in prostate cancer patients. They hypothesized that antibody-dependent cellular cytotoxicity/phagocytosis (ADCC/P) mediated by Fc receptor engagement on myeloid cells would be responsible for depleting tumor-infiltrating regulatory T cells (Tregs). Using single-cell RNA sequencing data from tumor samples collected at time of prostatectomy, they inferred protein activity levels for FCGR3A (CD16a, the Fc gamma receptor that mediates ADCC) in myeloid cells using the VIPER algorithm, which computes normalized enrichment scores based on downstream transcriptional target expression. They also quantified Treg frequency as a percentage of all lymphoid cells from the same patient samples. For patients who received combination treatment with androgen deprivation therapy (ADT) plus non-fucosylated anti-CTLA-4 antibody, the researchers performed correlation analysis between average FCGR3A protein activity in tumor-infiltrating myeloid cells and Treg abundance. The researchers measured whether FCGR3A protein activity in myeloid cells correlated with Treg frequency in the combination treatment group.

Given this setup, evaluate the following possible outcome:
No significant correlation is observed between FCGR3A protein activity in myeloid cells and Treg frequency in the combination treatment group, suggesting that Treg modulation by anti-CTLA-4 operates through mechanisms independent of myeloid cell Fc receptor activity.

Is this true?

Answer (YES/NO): NO